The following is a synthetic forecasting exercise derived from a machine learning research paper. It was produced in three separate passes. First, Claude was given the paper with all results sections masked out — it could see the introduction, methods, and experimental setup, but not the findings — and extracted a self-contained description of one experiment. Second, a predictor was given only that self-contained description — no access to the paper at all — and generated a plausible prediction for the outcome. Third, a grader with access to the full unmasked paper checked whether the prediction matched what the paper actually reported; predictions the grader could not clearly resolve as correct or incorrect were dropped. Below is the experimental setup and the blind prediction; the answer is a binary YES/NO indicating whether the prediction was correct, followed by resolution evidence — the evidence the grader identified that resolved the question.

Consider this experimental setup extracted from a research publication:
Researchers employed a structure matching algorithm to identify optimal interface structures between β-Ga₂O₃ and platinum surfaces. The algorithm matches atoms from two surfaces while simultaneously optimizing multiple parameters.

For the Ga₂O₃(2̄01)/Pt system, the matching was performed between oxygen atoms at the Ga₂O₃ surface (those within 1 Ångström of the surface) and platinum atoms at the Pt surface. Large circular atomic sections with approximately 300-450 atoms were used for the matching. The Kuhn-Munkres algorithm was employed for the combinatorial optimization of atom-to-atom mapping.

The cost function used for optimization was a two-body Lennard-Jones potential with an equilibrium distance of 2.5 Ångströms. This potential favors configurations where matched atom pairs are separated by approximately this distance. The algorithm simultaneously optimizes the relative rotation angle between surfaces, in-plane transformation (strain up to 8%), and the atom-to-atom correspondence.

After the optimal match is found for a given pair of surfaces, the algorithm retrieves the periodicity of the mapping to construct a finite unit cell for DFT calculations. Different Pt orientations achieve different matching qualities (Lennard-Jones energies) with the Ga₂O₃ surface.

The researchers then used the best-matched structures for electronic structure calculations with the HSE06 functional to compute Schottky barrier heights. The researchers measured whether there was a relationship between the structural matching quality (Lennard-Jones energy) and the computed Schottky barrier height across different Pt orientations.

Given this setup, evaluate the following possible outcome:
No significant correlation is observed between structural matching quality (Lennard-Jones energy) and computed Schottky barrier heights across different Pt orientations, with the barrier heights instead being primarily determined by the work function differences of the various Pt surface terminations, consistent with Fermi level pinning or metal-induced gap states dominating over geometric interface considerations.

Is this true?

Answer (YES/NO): NO